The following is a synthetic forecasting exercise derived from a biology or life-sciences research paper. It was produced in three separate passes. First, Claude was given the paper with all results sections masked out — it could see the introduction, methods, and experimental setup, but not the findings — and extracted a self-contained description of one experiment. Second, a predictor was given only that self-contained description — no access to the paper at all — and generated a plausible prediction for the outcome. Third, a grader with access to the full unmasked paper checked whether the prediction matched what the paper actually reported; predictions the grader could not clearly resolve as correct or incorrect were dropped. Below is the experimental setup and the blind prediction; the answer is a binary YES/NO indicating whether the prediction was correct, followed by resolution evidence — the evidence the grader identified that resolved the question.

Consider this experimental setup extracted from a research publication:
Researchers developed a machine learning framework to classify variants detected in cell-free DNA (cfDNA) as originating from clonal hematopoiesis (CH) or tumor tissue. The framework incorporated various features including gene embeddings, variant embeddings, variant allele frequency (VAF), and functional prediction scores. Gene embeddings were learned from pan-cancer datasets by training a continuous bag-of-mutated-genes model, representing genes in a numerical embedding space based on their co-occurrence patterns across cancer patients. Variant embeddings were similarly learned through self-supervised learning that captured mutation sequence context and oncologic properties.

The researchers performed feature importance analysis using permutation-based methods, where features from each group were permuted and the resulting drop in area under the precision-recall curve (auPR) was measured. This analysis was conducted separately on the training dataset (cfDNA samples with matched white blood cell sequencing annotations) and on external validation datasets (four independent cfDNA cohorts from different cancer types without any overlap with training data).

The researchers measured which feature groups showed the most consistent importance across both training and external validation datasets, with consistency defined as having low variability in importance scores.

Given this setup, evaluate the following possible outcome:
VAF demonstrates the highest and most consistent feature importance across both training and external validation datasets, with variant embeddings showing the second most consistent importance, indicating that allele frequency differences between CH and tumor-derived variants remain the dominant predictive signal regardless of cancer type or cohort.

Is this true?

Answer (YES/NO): NO